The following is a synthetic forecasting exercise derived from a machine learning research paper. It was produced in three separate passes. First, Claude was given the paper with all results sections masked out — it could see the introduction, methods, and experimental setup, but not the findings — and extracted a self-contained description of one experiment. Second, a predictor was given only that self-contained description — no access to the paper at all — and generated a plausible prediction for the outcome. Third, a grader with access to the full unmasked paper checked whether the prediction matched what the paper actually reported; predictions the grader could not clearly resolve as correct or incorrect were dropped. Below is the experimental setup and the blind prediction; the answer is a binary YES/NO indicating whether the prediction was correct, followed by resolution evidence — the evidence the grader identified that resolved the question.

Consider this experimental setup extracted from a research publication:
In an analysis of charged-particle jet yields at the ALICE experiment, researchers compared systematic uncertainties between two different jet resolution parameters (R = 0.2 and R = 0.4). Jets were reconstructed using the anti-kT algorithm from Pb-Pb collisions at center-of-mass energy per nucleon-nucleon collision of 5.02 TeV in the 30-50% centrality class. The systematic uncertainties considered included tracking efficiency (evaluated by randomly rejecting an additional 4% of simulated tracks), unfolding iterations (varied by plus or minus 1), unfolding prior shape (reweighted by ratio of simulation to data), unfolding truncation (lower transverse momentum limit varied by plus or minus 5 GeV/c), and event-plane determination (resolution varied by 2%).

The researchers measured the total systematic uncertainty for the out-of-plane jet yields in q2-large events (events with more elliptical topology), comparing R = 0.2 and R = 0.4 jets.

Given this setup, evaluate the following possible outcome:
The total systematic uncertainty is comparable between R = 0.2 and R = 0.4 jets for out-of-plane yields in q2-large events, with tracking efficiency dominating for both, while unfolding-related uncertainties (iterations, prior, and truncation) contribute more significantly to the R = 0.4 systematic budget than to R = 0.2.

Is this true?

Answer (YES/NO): NO